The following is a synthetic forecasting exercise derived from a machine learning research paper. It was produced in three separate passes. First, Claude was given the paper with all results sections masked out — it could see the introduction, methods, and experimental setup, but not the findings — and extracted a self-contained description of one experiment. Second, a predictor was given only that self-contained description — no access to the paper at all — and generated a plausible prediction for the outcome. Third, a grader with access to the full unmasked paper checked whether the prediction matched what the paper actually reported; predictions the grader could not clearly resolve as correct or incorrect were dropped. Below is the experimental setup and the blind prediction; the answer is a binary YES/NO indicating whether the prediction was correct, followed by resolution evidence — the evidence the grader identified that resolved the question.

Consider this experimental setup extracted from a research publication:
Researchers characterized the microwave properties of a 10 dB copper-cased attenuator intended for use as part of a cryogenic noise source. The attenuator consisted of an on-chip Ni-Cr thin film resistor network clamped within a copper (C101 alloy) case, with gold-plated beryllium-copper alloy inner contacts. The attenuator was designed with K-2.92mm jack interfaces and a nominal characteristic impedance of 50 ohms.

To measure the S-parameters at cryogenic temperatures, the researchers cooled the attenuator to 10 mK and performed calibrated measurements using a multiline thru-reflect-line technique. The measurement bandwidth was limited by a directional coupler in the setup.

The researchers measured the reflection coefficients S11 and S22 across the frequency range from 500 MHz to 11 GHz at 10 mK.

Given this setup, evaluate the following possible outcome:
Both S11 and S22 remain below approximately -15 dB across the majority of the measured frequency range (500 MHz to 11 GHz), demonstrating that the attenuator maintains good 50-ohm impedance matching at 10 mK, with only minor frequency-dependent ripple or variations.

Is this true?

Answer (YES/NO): YES